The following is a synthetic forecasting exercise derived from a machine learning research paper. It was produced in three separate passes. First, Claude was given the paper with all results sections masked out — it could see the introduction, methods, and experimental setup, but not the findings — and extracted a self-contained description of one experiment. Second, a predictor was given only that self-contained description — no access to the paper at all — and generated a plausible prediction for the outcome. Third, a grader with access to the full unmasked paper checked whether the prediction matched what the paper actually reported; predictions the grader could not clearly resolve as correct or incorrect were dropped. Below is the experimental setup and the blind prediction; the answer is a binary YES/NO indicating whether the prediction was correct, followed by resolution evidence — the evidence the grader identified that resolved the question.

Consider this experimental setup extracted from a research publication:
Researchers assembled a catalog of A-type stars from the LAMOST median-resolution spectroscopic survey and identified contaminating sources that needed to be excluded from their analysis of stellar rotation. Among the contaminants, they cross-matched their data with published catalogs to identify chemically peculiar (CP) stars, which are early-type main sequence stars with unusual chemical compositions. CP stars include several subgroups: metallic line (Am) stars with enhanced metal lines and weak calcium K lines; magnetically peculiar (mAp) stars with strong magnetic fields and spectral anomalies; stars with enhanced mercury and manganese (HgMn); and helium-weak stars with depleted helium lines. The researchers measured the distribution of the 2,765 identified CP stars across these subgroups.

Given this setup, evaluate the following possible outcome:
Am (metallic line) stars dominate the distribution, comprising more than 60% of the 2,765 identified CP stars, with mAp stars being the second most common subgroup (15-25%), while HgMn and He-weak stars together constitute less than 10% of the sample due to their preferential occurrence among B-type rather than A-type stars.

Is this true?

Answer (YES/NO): NO